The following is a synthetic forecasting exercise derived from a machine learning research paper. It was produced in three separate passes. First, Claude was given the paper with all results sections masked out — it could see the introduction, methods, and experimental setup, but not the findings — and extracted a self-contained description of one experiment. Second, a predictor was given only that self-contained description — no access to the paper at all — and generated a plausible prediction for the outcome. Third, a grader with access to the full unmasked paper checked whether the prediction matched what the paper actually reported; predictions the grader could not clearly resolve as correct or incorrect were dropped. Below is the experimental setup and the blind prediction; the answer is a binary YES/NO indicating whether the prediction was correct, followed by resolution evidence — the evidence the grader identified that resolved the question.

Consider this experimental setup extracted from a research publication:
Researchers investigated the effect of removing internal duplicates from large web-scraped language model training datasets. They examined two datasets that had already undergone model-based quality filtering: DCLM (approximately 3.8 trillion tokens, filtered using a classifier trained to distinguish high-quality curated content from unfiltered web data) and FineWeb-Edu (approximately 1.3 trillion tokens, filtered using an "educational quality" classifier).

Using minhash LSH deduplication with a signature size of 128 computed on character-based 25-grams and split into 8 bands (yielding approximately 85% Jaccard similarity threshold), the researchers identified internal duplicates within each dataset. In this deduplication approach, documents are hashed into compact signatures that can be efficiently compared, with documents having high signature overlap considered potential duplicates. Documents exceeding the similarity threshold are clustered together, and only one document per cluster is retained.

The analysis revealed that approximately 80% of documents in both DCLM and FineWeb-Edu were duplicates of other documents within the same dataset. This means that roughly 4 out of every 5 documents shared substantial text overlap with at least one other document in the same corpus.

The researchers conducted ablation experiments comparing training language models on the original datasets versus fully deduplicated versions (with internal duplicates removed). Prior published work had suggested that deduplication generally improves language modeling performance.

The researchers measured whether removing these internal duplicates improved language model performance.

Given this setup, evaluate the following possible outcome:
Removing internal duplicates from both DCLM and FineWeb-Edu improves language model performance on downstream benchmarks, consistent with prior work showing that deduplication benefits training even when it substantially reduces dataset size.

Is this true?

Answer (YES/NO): NO